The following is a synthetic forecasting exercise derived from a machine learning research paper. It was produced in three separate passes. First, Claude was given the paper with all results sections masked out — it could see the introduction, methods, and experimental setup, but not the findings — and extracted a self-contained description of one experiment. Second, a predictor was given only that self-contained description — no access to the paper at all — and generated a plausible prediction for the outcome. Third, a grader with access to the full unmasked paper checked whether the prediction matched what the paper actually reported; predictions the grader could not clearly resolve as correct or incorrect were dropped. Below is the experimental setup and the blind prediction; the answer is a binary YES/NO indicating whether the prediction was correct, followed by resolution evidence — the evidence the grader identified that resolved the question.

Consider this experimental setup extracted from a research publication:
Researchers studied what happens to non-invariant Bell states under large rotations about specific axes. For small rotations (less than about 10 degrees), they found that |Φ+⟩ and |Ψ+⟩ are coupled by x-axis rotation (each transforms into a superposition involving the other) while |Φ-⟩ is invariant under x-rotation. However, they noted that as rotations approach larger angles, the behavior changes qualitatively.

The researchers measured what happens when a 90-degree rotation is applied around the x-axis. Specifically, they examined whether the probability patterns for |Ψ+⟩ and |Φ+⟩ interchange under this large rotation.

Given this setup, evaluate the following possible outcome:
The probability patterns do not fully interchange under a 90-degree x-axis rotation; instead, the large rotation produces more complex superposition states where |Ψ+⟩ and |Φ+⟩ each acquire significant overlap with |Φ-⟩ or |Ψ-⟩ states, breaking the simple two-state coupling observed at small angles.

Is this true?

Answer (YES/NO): NO